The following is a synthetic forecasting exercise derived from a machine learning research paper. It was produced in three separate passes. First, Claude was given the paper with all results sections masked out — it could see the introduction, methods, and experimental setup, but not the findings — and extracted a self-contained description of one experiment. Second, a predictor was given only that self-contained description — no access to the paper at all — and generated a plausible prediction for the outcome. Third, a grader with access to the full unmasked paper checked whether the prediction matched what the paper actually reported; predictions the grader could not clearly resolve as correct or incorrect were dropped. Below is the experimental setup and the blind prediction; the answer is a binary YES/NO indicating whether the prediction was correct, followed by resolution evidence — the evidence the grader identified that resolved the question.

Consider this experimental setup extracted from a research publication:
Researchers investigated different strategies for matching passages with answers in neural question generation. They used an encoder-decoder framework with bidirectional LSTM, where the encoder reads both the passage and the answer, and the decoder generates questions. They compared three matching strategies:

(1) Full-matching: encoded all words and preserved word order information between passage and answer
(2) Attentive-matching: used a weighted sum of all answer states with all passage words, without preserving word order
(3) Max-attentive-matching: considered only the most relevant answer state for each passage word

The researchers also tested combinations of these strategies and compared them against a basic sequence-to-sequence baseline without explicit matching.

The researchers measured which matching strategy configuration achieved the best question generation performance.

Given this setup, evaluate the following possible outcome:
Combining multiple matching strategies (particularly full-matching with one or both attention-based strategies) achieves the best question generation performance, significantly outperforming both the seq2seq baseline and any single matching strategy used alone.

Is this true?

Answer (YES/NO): NO